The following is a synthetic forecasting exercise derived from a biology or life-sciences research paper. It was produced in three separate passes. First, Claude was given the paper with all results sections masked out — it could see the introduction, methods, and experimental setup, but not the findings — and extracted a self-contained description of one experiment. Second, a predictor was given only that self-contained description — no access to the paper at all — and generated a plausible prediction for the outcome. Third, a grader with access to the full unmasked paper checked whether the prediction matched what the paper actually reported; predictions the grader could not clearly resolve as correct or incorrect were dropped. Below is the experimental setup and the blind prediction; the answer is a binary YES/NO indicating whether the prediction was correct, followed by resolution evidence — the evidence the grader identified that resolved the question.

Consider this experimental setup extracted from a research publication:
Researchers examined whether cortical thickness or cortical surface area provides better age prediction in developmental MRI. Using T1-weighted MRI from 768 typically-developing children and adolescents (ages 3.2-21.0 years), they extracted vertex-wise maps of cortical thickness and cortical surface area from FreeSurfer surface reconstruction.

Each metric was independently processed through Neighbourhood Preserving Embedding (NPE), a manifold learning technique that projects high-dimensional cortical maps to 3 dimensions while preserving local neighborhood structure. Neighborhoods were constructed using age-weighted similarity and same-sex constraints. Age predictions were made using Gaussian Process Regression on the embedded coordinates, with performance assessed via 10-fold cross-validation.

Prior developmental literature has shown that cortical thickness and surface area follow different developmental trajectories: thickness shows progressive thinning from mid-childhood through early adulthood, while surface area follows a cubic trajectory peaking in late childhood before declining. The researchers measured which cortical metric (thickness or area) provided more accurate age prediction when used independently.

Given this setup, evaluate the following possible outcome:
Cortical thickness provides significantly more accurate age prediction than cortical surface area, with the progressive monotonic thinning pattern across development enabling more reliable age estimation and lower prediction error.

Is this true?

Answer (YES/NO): YES